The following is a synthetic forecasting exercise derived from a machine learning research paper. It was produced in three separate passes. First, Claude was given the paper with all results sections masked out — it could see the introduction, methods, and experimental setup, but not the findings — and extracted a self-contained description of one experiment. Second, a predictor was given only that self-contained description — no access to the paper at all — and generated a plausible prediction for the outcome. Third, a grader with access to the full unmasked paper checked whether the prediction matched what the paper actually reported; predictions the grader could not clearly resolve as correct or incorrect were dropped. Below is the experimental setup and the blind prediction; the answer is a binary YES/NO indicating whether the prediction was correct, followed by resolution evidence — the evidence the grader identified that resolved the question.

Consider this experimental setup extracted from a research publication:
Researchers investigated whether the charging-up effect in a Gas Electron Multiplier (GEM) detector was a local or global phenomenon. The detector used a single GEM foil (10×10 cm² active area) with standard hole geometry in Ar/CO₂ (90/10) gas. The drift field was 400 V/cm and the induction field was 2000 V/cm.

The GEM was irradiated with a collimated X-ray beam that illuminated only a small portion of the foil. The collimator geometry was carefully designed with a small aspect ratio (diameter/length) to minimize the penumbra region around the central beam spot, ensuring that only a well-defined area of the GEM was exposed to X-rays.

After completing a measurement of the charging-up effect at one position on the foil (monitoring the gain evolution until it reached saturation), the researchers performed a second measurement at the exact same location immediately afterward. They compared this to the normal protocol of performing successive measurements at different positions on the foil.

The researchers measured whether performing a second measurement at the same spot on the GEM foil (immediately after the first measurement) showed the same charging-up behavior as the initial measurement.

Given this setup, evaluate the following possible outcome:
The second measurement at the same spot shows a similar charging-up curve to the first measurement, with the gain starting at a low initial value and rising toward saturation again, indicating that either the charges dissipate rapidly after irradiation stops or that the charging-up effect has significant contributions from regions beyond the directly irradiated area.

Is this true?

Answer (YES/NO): NO